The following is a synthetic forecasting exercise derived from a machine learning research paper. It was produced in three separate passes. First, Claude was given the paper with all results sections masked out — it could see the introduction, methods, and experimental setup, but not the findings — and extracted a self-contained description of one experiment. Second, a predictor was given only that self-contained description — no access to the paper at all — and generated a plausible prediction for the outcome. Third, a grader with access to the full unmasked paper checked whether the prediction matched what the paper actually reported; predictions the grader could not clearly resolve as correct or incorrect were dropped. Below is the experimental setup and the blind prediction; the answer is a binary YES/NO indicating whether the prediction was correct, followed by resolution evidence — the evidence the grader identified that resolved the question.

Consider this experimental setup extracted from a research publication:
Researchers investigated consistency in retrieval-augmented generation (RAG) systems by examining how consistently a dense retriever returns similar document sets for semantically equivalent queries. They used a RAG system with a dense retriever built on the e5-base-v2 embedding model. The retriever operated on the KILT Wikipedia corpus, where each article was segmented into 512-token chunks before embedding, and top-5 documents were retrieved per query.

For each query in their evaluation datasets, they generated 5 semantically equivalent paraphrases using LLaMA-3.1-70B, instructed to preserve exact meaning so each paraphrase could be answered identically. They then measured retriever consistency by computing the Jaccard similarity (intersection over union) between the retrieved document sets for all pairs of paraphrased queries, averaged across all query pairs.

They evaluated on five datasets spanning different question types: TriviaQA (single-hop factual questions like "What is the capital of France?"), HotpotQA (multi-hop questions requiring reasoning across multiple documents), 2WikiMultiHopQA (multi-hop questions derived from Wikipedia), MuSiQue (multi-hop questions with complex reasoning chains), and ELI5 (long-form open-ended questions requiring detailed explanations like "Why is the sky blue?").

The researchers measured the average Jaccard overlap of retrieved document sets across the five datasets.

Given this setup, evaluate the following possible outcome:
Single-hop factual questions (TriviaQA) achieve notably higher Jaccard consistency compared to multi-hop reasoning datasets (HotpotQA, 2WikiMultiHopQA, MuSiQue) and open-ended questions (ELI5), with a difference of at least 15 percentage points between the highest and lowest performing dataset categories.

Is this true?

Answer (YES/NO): NO